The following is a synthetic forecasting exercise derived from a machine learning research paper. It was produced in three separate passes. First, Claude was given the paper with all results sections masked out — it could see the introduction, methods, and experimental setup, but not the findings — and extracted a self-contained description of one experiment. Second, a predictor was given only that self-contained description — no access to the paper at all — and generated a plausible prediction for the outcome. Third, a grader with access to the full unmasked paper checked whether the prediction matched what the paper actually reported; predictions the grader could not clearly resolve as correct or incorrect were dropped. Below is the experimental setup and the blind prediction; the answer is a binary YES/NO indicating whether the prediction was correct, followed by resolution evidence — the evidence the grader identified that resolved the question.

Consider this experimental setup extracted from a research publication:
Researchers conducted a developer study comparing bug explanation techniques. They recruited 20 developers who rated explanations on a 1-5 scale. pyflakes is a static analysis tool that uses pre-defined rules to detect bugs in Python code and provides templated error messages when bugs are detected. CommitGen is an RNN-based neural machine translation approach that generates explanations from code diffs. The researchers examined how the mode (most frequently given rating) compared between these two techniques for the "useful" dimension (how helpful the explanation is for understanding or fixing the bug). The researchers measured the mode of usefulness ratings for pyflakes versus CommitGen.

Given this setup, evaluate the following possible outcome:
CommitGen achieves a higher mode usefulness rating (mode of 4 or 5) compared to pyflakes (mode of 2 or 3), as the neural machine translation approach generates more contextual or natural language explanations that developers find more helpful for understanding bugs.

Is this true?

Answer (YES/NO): NO